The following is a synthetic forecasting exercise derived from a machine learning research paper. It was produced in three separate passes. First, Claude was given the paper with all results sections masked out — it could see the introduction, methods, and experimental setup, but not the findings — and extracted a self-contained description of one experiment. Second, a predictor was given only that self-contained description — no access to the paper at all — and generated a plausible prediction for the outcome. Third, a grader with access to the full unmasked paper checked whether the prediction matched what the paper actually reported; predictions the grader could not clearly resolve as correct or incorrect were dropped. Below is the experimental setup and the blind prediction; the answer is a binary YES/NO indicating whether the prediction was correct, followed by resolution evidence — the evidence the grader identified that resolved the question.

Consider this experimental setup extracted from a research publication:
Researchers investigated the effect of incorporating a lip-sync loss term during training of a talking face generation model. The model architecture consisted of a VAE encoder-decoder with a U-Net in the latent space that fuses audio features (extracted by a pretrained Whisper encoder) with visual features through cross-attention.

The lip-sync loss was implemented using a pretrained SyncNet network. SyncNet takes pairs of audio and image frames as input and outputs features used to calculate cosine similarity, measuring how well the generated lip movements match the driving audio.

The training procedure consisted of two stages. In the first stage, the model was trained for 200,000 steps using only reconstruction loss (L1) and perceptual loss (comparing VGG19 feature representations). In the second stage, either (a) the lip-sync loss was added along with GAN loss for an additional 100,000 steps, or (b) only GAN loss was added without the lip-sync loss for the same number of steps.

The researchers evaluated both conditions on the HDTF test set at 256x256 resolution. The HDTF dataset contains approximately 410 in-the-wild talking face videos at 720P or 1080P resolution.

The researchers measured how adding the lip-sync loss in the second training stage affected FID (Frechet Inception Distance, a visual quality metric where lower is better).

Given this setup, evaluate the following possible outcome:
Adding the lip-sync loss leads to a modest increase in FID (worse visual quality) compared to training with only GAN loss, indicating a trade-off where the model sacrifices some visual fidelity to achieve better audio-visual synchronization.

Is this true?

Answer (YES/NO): NO